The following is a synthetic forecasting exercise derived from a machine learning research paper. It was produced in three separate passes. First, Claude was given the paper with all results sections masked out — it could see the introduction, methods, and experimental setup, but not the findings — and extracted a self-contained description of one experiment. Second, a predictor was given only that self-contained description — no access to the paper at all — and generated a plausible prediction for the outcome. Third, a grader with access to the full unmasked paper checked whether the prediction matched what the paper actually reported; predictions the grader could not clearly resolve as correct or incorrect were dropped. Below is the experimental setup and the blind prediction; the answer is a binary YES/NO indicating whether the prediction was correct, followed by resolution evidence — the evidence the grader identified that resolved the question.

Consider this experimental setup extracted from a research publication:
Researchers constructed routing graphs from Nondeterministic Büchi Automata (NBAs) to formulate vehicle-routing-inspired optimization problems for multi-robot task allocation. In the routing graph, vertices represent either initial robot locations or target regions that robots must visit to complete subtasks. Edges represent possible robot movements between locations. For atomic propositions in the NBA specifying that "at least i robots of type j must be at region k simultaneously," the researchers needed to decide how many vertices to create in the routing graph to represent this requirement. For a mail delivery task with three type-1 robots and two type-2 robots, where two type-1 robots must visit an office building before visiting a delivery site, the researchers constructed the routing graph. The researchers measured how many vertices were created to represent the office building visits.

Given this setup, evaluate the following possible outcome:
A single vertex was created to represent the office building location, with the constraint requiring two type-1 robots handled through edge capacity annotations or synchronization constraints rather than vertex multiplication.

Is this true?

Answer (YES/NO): NO